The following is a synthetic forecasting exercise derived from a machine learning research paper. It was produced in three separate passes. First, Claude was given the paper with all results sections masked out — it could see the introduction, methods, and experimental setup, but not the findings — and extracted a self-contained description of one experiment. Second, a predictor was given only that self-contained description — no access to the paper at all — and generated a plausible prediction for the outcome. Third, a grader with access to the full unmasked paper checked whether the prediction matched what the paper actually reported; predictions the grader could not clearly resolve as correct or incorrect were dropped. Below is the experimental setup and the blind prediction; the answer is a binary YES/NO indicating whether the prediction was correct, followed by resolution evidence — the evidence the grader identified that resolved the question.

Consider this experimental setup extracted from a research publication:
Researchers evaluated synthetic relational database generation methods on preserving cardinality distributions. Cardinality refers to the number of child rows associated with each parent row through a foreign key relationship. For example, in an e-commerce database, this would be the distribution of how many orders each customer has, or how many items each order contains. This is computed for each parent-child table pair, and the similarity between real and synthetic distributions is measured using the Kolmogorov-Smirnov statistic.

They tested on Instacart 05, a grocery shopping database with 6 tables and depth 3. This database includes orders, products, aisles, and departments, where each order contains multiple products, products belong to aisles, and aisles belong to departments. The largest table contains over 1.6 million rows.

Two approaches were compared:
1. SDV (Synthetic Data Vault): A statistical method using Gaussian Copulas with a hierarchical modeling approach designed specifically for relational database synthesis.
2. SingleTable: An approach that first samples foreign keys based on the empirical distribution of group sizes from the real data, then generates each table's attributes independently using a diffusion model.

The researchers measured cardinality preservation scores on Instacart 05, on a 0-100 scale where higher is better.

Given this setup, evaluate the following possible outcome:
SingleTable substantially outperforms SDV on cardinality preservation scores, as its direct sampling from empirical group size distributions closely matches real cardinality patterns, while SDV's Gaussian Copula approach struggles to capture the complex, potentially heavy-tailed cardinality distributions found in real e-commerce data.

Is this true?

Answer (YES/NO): YES